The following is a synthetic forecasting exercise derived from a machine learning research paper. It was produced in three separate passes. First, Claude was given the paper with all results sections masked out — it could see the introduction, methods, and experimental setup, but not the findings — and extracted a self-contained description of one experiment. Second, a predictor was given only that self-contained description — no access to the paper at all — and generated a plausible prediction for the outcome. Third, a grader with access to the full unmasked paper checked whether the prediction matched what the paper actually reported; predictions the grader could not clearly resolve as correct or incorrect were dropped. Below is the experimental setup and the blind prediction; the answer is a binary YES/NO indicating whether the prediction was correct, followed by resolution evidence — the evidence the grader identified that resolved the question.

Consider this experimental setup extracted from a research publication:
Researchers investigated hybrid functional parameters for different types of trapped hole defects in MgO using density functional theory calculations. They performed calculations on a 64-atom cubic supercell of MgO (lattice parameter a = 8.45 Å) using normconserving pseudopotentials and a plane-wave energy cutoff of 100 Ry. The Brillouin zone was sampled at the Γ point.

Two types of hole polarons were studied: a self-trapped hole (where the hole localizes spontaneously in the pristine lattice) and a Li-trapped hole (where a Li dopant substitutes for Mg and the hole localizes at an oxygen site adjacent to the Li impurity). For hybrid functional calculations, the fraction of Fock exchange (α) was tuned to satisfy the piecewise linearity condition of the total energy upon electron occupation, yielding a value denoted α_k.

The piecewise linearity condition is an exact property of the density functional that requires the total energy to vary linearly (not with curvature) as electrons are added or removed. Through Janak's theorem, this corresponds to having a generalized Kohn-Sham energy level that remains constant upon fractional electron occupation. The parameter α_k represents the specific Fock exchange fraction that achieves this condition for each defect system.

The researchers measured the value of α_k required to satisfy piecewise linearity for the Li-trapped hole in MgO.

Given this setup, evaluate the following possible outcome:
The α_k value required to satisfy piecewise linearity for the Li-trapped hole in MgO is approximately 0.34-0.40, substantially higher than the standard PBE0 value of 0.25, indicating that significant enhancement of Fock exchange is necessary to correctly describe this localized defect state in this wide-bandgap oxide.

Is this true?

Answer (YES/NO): NO